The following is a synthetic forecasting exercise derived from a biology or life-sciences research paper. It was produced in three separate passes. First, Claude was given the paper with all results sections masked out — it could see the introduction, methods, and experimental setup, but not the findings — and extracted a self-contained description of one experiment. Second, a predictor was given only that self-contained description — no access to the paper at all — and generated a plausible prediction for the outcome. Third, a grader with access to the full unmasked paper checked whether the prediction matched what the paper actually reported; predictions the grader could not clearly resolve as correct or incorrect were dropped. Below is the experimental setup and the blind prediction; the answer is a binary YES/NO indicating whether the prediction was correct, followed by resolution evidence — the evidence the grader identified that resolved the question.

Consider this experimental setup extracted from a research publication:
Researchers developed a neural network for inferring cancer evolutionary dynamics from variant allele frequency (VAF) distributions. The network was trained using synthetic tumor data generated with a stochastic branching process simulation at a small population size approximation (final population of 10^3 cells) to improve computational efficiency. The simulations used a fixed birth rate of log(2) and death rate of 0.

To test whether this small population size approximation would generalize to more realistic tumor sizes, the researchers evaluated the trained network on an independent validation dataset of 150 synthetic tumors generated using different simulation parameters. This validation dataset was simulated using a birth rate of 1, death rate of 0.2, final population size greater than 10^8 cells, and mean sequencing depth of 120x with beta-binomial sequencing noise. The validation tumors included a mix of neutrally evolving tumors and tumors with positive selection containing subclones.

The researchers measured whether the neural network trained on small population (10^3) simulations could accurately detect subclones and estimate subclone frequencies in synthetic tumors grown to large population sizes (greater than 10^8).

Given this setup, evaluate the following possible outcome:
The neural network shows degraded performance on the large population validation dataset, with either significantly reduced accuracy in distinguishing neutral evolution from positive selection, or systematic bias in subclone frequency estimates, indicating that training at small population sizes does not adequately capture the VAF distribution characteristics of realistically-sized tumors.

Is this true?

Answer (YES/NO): NO